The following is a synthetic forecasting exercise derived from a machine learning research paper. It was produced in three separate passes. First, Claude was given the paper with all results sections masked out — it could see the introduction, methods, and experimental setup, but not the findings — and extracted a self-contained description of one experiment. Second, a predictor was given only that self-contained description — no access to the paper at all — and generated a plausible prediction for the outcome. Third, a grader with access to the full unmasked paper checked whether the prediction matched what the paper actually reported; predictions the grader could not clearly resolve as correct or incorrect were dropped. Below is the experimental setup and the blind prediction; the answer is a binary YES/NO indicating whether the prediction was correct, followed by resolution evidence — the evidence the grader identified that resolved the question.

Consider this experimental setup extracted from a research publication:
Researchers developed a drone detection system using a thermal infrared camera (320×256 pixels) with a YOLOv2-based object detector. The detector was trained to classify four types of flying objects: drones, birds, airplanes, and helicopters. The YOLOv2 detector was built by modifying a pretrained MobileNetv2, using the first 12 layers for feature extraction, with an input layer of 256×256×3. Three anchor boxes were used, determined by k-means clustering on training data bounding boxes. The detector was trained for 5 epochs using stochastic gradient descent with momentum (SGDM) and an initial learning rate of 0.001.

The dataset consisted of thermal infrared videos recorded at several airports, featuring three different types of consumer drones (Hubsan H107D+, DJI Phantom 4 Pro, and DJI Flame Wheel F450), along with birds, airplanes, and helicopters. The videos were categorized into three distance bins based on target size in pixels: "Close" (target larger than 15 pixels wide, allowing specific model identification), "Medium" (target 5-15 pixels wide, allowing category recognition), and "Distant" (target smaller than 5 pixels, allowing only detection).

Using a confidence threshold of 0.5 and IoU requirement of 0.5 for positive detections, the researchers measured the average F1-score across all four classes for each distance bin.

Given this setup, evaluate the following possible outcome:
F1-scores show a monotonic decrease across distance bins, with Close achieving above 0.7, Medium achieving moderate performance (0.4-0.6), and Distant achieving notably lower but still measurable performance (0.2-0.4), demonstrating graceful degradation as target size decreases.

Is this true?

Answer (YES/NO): NO